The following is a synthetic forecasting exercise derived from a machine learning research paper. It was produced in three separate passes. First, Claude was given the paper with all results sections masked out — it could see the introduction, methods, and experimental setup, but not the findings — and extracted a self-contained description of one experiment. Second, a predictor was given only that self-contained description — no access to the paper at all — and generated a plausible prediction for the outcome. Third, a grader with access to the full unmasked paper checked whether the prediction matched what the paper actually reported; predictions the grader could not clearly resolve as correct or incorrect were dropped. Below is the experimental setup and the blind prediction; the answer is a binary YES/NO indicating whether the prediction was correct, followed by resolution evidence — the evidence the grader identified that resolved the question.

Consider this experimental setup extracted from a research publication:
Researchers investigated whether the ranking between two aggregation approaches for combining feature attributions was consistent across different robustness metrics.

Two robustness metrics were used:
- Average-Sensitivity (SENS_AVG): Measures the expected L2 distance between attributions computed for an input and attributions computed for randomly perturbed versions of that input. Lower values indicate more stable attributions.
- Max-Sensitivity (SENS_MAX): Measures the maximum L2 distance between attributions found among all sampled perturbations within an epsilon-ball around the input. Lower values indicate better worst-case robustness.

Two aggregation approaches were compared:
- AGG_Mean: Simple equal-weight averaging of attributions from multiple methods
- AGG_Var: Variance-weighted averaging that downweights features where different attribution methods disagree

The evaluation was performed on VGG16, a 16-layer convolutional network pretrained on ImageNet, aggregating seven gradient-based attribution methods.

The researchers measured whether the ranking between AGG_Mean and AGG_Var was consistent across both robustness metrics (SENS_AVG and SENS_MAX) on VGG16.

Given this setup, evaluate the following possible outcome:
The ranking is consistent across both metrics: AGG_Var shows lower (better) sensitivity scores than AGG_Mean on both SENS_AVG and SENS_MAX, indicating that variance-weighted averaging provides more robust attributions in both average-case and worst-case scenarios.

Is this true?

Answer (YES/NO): YES